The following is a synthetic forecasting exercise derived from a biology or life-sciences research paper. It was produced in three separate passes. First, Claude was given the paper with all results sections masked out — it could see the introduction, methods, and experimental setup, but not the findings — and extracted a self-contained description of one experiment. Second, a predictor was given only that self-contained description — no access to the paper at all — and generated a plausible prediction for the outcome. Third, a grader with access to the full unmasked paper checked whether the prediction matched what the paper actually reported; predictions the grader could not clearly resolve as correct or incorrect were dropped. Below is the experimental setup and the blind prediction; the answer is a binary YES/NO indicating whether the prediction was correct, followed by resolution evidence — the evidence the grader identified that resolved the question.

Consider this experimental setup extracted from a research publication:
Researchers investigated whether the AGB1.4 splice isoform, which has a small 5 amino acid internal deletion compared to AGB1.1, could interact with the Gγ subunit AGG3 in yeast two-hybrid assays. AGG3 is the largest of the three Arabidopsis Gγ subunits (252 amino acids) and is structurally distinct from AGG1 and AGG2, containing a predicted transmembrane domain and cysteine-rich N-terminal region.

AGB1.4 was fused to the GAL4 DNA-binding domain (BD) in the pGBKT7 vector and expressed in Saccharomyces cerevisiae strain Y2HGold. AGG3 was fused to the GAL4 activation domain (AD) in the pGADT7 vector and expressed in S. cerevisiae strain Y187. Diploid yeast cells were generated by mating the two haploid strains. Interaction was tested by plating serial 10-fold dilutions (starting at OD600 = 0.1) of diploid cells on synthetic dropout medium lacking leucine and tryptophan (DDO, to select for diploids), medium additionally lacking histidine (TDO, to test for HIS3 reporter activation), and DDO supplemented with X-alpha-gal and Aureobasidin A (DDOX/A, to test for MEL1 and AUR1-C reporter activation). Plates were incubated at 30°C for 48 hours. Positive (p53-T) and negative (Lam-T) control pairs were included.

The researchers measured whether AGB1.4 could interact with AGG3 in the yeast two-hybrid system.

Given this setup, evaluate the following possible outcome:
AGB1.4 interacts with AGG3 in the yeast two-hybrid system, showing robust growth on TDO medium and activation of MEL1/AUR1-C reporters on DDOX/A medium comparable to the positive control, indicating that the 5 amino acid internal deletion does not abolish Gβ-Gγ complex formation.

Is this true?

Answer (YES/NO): YES